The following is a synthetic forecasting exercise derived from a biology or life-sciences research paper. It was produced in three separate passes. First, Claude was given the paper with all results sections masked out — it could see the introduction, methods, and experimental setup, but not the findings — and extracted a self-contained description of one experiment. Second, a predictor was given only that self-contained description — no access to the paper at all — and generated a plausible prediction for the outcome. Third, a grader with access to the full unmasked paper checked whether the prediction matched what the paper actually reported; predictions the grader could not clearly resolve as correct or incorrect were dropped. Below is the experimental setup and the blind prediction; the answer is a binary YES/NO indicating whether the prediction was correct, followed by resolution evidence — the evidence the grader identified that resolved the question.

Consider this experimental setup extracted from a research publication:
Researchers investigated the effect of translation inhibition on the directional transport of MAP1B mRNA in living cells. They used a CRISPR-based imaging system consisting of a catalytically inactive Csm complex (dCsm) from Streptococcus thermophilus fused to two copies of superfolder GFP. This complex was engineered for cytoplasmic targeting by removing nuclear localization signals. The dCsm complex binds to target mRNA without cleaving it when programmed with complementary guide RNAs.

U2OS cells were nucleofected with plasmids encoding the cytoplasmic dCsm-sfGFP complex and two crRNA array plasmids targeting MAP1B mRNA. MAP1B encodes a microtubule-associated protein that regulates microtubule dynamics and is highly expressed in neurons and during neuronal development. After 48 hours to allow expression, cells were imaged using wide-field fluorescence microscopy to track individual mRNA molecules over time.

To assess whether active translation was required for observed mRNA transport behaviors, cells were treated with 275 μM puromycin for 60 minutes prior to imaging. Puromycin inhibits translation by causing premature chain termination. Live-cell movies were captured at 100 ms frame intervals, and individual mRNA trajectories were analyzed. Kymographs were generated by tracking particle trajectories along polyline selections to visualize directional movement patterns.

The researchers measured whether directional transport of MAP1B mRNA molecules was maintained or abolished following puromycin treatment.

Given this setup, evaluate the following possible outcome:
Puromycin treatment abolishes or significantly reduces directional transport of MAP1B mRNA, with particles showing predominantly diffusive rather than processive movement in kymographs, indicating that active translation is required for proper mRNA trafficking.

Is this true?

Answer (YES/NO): NO